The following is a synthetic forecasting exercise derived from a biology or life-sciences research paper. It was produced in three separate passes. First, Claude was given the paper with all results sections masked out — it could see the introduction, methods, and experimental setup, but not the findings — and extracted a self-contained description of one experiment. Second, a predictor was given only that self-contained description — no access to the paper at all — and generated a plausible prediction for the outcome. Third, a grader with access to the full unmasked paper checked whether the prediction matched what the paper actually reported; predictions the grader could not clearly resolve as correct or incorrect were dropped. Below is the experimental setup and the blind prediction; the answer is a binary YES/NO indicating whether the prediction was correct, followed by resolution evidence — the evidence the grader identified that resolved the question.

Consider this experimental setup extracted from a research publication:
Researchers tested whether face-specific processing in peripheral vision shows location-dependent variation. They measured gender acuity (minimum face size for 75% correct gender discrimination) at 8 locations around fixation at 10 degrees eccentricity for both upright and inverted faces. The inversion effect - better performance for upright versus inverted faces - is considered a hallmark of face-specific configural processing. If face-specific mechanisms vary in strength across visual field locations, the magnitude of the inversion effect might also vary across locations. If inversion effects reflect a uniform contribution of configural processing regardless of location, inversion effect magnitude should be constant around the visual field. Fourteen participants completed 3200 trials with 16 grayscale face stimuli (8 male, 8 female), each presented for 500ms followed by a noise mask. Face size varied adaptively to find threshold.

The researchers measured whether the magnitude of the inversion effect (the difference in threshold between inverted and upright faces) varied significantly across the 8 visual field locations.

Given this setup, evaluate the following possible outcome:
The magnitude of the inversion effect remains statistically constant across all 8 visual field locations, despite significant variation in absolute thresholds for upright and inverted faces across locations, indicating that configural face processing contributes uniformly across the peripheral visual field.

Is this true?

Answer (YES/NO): YES